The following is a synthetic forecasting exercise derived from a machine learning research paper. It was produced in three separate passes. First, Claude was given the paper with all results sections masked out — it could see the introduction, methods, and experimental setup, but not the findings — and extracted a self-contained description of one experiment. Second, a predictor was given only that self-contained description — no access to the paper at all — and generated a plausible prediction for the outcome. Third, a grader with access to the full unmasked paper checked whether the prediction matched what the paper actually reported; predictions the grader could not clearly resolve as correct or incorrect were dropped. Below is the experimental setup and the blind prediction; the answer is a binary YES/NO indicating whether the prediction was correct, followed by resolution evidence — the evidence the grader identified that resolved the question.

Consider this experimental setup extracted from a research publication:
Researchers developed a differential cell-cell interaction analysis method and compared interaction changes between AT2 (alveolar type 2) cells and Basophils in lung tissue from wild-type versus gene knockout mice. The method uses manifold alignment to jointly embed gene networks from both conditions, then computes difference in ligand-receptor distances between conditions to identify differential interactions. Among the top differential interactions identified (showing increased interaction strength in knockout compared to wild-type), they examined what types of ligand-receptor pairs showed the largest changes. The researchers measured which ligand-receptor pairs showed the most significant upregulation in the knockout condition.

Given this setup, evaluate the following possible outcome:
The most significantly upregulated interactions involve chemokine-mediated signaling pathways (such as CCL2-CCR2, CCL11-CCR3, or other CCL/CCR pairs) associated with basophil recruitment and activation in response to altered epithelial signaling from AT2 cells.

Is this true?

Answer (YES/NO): NO